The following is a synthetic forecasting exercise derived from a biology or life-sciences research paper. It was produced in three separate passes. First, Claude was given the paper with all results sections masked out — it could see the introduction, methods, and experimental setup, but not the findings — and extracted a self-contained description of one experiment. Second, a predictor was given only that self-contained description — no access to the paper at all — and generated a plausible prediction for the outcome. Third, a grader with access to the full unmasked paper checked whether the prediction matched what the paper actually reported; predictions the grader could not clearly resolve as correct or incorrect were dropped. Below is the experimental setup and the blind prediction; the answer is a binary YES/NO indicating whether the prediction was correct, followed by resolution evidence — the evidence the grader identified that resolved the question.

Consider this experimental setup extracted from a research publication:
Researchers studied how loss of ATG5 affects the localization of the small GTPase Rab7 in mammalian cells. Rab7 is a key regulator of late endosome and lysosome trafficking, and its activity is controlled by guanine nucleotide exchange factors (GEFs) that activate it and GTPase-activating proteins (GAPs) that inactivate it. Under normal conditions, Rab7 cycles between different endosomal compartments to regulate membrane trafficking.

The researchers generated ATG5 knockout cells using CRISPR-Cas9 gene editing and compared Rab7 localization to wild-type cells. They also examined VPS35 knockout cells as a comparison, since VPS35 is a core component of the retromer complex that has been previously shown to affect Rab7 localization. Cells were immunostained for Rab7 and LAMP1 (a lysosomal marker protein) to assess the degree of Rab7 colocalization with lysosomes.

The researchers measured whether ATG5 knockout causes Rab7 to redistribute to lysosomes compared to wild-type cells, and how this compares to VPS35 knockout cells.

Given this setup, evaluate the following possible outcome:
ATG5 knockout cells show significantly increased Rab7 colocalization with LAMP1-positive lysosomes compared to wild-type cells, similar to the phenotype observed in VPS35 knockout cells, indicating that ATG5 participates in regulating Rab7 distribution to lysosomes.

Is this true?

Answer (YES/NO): YES